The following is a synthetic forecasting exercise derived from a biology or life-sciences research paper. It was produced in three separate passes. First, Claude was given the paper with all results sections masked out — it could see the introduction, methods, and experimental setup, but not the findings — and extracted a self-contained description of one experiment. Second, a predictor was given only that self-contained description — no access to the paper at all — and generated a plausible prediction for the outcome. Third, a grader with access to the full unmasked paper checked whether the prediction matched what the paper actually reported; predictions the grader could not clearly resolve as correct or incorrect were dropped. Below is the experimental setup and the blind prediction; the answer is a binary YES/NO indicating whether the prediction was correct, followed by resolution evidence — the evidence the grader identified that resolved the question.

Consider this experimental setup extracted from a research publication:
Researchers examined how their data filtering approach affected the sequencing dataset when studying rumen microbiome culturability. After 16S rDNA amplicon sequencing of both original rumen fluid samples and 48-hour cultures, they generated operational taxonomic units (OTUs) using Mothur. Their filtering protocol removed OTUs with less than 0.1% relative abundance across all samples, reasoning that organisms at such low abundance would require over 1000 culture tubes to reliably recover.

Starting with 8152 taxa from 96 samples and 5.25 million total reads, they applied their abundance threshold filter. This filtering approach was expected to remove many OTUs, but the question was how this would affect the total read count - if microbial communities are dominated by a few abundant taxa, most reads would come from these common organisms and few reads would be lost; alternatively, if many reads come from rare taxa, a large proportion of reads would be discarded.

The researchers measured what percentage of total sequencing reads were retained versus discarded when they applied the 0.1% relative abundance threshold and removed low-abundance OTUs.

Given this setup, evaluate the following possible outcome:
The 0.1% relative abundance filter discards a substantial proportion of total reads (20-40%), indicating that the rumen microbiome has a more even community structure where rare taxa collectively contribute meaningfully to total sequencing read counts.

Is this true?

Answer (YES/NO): NO